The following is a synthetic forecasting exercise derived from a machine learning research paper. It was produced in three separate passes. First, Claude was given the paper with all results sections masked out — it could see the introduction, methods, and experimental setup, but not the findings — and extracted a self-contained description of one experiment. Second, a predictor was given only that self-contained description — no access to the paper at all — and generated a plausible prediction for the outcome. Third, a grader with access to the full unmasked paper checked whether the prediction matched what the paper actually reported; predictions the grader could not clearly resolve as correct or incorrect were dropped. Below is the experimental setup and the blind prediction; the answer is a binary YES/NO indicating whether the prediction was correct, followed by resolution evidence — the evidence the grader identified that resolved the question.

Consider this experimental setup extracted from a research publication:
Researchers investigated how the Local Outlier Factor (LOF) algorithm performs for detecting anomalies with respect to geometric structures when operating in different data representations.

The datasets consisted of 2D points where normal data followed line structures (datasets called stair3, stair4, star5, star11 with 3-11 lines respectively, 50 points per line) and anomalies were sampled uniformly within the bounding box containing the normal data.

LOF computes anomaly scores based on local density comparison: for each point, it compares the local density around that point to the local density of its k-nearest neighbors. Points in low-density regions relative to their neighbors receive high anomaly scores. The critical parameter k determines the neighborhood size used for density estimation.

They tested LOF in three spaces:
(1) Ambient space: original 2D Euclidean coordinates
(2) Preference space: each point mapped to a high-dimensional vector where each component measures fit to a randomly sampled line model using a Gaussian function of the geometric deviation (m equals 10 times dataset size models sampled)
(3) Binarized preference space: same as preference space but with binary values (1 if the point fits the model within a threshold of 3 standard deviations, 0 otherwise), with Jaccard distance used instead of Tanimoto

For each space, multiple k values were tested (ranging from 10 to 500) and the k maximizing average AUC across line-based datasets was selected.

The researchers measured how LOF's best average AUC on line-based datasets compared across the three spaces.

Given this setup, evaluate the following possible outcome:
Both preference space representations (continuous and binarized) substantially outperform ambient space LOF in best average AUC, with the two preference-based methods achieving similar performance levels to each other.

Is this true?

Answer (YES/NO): YES